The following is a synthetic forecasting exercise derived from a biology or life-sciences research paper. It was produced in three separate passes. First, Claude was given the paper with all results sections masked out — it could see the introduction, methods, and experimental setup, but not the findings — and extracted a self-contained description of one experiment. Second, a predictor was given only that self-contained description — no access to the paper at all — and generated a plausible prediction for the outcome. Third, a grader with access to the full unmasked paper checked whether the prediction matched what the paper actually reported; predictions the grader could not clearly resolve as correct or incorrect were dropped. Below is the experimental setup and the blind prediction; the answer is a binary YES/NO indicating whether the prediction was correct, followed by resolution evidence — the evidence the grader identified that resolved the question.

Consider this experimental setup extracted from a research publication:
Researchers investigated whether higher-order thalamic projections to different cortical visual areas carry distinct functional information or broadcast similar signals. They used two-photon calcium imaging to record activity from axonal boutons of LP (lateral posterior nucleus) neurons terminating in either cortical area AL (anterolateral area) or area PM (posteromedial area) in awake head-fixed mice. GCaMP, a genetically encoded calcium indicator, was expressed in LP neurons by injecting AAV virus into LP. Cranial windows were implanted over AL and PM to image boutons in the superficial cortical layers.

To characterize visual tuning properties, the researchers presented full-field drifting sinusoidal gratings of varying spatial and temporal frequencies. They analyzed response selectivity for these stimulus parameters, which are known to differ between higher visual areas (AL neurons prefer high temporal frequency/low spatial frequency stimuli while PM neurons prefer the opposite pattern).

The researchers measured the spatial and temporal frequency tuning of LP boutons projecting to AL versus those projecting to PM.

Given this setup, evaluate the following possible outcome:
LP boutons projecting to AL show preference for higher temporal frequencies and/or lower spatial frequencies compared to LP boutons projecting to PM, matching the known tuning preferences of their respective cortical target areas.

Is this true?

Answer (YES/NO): YES